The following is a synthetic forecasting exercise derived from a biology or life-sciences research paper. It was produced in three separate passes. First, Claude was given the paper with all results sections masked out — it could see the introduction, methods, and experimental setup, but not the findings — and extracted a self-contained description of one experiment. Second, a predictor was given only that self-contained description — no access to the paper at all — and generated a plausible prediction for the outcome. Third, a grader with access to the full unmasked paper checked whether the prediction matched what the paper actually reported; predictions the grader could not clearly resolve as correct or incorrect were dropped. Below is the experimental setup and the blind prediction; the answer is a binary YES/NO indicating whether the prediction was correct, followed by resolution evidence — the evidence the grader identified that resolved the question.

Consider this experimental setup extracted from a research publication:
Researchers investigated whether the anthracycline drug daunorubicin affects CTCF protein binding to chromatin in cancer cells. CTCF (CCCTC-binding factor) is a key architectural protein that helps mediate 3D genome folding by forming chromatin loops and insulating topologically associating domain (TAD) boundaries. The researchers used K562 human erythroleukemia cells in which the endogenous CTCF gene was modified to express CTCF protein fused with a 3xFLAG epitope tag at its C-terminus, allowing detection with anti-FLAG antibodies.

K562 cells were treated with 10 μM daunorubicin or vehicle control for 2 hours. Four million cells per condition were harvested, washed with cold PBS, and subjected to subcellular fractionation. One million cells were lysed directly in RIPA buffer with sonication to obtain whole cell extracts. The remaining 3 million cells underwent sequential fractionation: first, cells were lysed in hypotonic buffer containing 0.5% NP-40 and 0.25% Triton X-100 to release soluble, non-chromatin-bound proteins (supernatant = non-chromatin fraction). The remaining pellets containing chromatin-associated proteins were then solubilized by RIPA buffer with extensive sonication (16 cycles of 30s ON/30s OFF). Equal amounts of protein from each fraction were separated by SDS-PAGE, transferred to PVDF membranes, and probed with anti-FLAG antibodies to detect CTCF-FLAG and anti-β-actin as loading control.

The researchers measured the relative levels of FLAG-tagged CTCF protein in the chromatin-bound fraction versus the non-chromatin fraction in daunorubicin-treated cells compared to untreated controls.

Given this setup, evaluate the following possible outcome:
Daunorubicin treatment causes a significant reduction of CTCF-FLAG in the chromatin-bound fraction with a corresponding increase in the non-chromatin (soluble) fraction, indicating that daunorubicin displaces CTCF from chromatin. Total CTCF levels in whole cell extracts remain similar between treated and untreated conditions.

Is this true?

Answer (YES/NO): YES